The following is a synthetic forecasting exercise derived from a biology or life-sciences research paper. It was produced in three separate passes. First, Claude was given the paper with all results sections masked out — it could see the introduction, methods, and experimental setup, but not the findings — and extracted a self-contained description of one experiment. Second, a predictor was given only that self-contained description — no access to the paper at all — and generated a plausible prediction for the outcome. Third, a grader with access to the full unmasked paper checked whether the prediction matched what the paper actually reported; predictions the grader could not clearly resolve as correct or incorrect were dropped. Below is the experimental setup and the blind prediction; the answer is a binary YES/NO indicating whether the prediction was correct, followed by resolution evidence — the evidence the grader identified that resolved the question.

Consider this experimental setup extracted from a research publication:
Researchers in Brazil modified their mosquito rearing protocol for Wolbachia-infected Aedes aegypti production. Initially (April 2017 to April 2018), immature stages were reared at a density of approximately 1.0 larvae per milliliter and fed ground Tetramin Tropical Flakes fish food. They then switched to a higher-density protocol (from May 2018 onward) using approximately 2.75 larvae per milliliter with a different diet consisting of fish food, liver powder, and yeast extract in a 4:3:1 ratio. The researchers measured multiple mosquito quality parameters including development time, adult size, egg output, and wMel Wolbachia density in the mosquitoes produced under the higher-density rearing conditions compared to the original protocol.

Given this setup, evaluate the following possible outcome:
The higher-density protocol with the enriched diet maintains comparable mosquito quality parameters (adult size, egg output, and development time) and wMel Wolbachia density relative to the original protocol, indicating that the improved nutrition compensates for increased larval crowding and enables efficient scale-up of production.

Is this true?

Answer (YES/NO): YES